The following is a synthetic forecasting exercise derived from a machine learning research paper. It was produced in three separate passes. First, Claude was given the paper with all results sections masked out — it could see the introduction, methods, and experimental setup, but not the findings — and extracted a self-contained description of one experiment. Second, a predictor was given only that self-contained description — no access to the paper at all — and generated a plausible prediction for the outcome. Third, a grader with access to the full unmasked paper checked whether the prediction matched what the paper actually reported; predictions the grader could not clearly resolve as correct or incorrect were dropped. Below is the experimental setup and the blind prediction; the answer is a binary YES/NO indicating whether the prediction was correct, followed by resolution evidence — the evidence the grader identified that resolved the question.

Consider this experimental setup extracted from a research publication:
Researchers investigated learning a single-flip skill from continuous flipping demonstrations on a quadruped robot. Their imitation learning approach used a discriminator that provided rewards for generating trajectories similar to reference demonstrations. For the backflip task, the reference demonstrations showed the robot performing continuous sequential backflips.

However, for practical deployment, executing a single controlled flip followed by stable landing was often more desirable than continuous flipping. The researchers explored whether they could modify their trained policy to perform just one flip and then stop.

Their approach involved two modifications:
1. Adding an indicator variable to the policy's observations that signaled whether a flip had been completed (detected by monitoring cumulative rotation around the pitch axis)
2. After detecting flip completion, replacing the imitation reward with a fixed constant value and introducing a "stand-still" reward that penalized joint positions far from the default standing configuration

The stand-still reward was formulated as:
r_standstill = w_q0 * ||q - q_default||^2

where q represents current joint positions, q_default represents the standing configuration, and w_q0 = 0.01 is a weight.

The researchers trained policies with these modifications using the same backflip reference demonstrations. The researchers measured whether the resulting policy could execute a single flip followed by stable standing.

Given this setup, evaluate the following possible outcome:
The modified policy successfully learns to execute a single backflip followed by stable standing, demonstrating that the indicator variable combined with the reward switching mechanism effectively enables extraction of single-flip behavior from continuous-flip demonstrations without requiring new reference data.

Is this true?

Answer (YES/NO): YES